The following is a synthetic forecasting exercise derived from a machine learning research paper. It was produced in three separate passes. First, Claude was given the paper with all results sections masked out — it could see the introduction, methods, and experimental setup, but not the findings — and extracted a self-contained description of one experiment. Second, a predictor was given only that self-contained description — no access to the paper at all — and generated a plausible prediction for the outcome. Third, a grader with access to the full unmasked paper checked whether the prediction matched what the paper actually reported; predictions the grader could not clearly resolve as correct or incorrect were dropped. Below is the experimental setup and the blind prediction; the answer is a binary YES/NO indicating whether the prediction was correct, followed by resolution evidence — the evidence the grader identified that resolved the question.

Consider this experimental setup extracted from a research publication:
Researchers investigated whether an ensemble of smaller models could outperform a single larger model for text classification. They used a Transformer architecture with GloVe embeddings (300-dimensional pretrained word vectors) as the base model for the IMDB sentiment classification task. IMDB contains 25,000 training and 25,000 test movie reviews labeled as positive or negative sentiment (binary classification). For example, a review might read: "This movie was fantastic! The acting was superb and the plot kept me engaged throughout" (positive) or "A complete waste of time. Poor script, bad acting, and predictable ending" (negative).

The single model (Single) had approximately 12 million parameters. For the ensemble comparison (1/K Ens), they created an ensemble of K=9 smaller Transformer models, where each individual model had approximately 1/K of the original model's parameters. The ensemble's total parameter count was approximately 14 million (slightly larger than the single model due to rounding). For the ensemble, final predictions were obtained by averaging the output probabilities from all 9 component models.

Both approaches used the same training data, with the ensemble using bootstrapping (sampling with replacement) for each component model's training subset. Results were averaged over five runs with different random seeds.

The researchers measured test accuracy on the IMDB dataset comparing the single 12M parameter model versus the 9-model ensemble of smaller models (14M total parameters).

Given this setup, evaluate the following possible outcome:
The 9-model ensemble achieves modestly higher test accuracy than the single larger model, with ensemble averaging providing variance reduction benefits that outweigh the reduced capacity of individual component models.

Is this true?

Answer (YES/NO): NO